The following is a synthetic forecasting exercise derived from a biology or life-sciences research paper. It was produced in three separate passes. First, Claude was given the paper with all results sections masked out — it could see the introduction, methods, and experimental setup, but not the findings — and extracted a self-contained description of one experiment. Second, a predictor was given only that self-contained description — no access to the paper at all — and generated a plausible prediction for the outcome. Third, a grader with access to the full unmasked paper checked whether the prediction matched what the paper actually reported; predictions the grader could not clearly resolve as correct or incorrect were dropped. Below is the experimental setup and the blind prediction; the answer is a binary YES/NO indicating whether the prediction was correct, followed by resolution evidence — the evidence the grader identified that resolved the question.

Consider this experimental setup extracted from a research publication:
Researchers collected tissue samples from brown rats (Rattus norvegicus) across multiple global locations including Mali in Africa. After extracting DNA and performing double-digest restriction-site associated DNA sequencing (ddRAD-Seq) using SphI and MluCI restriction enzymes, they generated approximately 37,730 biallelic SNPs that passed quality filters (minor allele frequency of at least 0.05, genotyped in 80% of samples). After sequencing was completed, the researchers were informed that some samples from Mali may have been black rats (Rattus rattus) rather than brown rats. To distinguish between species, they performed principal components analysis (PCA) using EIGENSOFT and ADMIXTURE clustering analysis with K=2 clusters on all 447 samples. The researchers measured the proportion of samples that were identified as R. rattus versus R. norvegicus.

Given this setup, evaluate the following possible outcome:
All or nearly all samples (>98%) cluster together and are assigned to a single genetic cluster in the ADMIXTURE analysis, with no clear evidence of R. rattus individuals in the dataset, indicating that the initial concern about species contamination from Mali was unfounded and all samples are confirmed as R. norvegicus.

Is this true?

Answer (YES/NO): NO